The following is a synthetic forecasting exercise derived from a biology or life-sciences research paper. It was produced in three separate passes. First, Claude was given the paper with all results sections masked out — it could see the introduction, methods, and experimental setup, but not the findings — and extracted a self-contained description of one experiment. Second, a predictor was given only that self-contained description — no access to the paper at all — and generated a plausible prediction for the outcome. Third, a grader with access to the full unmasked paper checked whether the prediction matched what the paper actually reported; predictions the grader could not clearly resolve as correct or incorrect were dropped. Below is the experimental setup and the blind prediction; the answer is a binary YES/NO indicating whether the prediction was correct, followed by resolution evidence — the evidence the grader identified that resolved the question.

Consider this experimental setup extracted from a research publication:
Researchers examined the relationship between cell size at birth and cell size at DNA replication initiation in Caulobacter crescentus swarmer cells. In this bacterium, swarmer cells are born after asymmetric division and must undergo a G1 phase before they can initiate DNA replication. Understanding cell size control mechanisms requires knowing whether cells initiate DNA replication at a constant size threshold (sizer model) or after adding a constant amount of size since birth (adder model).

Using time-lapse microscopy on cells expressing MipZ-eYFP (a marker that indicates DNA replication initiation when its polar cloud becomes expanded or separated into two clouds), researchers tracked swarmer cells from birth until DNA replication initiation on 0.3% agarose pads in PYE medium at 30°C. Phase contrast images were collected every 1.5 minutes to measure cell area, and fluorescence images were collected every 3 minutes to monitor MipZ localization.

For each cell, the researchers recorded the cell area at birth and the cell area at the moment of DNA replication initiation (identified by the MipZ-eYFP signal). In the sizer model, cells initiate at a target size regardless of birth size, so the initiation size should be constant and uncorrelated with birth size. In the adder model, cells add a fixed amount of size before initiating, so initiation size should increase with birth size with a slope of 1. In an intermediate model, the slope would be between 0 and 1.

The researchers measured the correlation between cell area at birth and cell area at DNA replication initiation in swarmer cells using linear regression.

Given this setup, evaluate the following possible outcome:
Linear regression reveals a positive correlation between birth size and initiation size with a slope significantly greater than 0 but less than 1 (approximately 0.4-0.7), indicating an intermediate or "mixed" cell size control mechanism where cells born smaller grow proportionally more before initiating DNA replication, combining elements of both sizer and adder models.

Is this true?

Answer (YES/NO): NO